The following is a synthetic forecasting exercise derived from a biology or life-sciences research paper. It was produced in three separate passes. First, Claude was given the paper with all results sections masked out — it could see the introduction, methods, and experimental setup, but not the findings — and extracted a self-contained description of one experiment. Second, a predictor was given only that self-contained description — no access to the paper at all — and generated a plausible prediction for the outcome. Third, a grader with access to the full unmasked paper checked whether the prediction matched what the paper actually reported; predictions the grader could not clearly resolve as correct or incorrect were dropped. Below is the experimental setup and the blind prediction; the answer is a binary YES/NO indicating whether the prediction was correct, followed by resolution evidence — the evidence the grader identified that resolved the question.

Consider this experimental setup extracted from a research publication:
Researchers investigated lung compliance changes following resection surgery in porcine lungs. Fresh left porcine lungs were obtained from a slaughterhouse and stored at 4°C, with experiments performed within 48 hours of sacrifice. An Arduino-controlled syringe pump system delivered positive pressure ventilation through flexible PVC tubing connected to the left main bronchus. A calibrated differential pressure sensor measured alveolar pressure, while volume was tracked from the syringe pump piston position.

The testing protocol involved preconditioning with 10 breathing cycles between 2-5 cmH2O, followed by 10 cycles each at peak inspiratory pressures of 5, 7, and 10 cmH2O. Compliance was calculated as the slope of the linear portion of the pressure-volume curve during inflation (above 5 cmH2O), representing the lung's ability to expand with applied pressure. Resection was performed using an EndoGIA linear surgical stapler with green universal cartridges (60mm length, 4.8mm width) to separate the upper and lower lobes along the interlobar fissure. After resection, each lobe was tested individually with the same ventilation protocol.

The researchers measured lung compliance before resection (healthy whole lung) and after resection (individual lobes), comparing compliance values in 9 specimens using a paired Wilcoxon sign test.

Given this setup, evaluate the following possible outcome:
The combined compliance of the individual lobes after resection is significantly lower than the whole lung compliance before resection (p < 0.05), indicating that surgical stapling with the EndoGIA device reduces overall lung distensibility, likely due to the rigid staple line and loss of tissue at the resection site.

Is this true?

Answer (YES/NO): NO